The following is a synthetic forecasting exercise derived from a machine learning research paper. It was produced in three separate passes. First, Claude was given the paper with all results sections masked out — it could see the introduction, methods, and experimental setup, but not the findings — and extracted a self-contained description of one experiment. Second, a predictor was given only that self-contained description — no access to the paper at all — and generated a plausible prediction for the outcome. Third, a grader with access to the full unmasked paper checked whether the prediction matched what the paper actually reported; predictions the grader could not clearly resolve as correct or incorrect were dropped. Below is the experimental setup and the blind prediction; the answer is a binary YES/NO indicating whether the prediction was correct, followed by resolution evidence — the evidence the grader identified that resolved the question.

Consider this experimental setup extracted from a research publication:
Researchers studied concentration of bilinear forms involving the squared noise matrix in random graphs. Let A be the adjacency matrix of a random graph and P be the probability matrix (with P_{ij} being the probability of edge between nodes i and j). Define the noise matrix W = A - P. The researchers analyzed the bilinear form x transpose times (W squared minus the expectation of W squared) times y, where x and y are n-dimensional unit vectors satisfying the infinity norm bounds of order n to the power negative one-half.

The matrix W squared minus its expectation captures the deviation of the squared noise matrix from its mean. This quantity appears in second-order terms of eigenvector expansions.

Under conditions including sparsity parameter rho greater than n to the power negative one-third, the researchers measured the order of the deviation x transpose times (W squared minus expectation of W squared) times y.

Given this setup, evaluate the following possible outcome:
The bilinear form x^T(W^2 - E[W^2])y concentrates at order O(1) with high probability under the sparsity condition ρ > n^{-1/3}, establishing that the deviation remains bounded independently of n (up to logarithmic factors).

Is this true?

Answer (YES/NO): NO